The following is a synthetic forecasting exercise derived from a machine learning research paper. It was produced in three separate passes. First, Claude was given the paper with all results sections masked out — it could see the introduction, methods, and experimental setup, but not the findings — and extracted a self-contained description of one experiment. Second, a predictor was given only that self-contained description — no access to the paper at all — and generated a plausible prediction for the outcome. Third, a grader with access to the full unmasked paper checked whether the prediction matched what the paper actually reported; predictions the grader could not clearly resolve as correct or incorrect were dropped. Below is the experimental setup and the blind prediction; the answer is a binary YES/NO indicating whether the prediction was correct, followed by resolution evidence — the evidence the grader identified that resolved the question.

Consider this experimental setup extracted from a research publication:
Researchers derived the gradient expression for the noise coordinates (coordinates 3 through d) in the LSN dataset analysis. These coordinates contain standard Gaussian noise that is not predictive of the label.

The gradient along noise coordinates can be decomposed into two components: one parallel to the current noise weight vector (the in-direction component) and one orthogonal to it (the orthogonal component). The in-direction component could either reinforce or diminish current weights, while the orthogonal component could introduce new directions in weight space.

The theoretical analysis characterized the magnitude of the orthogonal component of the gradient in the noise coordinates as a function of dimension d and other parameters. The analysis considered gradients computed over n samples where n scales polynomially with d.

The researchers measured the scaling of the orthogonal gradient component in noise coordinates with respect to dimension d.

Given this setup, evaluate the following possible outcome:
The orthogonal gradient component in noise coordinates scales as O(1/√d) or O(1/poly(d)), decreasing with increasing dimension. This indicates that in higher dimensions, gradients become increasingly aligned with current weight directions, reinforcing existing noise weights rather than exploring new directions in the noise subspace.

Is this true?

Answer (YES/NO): YES